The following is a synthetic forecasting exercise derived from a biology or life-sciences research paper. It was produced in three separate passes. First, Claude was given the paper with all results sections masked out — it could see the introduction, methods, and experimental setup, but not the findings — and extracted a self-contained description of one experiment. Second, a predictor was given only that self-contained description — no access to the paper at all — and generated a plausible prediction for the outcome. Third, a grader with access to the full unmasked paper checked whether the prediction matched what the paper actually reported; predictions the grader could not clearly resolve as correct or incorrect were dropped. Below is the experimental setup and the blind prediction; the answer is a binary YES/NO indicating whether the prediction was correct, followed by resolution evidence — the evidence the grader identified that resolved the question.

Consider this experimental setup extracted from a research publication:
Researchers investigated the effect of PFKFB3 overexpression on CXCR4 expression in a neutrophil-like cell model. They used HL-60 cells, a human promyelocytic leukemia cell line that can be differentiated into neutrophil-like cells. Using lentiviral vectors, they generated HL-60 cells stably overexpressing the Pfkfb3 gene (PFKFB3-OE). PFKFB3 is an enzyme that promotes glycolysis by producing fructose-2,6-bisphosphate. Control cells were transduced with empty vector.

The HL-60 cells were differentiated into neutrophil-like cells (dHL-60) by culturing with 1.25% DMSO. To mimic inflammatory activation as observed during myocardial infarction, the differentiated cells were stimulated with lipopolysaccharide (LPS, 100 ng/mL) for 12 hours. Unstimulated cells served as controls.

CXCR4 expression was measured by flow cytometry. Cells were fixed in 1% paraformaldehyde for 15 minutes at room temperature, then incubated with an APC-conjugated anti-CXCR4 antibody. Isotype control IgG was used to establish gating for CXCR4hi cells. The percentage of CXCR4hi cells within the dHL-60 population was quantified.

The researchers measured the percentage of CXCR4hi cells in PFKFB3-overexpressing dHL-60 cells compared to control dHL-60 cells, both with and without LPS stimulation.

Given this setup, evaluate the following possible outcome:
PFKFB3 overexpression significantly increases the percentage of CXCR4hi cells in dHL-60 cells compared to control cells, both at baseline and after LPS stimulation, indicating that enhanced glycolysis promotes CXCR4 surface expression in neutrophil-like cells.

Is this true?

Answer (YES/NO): NO